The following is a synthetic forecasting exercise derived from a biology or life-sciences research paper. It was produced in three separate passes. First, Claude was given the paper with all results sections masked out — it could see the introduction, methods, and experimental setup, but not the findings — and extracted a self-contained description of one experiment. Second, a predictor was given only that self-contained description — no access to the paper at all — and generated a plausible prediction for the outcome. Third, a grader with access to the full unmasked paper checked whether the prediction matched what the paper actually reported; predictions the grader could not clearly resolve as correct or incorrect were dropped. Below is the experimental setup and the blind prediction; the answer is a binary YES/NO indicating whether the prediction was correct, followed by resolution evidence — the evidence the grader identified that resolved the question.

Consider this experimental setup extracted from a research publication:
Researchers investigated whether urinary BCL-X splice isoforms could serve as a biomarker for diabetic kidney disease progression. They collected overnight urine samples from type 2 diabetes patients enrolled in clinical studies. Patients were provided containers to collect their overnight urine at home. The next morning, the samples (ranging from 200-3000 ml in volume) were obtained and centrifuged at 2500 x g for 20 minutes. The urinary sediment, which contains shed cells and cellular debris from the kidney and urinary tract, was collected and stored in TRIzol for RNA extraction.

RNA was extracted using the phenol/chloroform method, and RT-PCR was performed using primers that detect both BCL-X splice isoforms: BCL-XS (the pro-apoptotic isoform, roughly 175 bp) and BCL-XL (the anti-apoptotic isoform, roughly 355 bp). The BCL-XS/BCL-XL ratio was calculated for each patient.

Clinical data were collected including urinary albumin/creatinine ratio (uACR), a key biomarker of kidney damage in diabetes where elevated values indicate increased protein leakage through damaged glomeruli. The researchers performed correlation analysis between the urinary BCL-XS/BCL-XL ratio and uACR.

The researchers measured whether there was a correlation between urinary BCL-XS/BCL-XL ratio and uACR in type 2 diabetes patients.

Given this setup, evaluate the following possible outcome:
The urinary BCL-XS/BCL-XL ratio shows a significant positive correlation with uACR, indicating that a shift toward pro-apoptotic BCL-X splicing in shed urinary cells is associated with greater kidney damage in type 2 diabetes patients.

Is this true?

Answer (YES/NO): NO